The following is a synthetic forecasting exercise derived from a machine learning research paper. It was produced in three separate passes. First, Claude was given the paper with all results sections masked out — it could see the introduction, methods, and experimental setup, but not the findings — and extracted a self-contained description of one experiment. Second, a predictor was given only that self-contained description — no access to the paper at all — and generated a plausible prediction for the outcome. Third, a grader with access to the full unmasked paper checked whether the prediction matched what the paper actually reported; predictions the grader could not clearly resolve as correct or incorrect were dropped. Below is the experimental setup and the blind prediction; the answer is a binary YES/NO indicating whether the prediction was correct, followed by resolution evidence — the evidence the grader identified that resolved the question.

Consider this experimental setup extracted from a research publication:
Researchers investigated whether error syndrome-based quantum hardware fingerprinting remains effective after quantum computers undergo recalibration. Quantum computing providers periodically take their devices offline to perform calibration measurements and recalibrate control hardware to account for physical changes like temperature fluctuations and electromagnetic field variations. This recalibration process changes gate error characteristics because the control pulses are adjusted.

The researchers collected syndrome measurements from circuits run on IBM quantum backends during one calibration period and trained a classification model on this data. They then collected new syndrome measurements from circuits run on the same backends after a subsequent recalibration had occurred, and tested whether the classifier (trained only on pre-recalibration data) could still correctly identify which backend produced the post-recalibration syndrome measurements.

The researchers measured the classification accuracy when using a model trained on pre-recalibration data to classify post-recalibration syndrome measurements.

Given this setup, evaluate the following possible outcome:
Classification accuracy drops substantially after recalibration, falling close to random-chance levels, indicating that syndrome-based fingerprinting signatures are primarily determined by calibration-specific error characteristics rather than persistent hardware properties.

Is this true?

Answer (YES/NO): NO